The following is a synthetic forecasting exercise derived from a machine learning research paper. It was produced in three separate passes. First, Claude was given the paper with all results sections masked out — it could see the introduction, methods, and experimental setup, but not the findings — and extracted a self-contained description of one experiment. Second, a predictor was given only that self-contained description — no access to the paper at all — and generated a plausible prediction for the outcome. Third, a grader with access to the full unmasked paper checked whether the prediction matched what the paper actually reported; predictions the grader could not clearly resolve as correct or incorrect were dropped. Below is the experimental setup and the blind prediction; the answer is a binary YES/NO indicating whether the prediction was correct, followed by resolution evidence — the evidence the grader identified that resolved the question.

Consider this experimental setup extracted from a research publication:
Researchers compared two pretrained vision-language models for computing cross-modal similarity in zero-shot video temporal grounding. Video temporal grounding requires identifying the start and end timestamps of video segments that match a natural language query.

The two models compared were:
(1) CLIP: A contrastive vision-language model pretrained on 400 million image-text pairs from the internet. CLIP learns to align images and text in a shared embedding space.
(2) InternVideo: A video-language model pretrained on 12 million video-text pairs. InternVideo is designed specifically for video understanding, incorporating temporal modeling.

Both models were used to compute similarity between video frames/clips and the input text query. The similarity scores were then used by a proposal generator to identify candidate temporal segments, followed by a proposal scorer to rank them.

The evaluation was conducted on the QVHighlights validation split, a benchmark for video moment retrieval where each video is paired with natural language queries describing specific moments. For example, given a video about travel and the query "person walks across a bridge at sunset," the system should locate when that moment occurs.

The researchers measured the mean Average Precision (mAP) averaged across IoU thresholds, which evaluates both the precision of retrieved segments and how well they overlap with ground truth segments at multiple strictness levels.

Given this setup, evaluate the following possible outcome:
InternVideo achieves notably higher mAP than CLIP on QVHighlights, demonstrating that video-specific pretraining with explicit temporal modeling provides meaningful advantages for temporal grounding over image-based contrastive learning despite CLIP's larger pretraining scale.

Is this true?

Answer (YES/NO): NO